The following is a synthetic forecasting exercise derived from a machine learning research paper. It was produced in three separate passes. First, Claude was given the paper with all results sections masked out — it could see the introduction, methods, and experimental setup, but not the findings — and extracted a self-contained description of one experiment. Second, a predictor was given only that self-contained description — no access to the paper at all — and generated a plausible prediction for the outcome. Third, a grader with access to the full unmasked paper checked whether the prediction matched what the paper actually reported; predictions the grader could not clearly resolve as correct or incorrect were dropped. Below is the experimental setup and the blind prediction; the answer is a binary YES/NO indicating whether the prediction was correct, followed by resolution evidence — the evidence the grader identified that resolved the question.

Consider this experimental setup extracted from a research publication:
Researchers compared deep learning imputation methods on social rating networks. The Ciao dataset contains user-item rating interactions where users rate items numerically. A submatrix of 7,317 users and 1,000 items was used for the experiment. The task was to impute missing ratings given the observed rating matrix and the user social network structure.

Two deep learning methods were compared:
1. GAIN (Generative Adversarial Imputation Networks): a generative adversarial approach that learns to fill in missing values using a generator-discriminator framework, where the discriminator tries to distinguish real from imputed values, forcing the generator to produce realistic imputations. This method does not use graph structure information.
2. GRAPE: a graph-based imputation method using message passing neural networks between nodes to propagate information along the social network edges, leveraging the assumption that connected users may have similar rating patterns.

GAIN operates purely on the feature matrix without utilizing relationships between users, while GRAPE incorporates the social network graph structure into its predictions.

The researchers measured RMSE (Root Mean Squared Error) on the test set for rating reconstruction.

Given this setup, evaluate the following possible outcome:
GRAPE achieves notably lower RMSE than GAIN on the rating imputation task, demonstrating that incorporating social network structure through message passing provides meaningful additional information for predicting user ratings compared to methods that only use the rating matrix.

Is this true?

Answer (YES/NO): YES